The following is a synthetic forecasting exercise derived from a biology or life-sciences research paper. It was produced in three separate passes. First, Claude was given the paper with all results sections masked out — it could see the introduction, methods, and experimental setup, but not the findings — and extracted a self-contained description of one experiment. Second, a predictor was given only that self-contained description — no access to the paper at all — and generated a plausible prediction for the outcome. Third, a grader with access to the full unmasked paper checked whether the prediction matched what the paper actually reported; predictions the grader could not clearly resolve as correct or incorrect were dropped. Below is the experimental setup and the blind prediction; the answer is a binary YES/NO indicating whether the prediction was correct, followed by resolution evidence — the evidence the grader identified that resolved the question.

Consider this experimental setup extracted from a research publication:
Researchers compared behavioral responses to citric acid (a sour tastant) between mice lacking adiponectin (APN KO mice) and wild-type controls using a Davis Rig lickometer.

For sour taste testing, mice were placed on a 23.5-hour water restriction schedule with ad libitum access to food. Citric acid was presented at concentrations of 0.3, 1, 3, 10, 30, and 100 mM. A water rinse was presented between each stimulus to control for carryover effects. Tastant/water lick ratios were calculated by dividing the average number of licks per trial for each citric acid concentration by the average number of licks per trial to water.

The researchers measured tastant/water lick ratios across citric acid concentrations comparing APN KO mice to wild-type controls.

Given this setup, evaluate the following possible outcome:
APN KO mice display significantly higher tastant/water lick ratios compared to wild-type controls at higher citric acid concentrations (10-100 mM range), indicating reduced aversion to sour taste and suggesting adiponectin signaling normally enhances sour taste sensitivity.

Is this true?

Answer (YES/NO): NO